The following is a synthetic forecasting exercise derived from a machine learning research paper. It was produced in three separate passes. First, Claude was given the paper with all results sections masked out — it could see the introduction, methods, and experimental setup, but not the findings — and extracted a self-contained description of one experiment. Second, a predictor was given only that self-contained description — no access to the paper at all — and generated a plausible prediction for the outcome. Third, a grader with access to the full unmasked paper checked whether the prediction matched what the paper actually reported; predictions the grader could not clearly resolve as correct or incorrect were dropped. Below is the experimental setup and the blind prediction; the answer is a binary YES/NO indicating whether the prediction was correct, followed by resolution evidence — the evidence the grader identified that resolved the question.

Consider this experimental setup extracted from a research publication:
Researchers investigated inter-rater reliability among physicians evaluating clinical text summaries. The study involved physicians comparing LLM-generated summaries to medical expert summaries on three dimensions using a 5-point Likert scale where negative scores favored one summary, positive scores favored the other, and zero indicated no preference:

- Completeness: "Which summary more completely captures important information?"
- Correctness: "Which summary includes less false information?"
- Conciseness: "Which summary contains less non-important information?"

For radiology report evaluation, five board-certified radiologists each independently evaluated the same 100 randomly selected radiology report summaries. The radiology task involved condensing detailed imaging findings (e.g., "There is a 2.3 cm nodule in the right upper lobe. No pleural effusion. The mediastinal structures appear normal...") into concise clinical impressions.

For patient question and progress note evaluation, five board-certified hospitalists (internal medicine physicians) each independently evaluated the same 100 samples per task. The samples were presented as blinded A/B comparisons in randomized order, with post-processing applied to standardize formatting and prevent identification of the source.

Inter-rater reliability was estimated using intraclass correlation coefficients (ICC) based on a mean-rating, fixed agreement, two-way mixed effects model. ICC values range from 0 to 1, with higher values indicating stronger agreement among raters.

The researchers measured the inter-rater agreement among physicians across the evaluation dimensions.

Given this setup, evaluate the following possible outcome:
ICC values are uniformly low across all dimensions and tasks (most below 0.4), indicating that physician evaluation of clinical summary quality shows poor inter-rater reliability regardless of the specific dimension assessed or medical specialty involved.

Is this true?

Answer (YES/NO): NO